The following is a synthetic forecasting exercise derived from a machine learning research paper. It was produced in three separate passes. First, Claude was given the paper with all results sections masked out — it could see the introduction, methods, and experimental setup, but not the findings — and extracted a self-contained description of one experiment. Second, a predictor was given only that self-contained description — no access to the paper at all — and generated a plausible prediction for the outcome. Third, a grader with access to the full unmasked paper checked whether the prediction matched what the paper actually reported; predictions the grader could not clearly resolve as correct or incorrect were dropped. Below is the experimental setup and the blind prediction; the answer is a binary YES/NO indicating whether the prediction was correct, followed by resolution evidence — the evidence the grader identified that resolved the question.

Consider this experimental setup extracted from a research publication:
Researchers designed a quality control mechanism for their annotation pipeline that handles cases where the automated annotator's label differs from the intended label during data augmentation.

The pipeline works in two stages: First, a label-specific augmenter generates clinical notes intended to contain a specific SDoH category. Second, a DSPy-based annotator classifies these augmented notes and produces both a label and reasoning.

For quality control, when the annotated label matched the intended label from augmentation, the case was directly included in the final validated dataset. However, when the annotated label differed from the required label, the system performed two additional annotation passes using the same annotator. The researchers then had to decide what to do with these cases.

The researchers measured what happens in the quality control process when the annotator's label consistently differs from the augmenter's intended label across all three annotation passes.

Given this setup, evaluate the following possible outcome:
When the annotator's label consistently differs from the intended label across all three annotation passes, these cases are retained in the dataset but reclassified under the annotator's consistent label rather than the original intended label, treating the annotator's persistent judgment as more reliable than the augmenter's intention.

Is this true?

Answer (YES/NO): YES